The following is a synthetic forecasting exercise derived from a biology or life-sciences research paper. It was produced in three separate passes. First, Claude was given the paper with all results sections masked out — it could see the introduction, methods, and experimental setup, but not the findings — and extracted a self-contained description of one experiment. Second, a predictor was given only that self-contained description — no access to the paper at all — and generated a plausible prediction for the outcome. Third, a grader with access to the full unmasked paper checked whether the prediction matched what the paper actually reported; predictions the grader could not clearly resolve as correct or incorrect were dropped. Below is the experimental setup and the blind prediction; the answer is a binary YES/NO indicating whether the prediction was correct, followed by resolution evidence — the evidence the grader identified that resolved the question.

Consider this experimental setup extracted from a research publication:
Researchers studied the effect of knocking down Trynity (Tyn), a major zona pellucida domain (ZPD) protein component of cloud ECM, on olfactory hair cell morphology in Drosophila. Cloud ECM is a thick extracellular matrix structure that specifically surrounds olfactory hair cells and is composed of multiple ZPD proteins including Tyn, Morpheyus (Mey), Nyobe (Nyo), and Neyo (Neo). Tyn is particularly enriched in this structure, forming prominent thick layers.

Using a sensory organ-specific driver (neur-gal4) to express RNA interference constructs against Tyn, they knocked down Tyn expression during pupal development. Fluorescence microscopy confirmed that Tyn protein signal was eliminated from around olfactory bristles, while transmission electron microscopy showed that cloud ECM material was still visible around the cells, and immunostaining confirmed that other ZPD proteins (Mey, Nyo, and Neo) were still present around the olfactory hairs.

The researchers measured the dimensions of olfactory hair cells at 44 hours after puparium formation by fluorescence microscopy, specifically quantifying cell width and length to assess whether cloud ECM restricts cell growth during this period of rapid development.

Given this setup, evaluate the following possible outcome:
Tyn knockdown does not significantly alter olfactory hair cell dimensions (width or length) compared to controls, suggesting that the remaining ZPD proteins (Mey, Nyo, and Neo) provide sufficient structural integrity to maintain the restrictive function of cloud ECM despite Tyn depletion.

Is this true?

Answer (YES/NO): NO